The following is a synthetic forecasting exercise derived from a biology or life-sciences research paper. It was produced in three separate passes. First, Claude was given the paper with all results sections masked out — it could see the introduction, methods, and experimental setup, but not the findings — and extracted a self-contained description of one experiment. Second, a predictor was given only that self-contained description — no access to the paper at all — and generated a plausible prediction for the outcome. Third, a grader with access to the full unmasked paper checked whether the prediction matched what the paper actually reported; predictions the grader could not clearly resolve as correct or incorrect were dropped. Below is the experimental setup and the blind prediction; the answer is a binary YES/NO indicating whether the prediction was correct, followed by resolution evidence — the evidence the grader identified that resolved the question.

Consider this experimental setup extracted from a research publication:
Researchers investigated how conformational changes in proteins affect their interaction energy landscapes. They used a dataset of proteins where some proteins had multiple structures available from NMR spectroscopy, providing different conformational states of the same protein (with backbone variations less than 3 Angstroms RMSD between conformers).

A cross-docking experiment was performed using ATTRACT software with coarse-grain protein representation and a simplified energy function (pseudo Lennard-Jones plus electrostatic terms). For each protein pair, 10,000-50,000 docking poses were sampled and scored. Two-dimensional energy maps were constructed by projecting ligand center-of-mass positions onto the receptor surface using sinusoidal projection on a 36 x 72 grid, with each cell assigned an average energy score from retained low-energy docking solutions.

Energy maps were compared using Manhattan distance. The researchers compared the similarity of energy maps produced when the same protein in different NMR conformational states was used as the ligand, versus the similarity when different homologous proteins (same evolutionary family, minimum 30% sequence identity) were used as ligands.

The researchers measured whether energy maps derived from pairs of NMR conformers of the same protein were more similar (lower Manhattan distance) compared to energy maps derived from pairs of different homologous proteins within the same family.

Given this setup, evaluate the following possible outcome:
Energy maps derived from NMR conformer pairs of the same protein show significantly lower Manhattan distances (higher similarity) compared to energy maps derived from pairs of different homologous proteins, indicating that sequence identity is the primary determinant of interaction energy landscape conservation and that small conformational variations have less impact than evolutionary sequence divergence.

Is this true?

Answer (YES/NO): YES